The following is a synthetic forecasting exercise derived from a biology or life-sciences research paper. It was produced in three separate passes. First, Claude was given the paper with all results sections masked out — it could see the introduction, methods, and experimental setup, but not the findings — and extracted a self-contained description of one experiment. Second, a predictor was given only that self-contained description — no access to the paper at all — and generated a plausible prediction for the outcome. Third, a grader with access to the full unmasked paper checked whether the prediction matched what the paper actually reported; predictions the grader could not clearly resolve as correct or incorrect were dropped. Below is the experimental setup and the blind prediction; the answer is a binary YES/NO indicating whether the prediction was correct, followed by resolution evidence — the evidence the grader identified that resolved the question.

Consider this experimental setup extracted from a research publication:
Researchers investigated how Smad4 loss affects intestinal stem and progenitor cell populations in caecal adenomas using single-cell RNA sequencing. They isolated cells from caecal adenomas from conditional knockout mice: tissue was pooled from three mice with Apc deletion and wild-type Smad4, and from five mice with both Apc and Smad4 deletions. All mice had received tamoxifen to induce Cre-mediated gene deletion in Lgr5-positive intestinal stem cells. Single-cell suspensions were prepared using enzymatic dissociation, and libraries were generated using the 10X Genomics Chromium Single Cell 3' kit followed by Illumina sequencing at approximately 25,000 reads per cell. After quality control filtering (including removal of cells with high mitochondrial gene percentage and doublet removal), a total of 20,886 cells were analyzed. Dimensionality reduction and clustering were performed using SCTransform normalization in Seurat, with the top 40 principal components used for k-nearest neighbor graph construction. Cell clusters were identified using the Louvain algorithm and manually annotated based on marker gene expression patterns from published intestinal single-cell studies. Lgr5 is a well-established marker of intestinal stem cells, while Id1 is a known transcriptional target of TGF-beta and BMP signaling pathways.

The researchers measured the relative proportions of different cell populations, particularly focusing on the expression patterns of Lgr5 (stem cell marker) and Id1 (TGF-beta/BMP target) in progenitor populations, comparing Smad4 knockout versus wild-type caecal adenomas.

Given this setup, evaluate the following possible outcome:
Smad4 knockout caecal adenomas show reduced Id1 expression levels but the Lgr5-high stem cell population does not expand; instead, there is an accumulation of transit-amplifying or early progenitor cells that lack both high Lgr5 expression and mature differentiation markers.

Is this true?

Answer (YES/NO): NO